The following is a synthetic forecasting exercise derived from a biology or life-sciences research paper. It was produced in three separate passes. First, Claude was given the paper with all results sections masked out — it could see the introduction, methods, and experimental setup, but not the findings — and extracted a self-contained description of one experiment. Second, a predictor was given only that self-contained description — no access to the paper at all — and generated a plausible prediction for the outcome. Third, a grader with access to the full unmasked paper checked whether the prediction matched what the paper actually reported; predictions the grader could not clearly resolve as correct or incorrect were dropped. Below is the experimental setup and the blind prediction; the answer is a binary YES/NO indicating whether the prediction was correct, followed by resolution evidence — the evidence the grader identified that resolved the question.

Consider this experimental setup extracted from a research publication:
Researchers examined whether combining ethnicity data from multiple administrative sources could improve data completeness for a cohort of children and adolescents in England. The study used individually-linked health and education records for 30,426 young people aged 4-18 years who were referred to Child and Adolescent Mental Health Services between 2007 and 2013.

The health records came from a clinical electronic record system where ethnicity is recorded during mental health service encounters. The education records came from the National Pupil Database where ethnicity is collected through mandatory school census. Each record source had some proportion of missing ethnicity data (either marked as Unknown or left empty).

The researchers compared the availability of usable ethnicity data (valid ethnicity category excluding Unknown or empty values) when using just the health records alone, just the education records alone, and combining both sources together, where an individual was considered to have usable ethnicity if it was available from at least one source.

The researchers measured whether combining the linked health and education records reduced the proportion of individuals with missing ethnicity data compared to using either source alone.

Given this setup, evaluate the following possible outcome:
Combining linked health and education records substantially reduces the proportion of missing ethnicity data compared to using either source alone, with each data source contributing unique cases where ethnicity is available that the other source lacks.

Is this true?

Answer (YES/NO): YES